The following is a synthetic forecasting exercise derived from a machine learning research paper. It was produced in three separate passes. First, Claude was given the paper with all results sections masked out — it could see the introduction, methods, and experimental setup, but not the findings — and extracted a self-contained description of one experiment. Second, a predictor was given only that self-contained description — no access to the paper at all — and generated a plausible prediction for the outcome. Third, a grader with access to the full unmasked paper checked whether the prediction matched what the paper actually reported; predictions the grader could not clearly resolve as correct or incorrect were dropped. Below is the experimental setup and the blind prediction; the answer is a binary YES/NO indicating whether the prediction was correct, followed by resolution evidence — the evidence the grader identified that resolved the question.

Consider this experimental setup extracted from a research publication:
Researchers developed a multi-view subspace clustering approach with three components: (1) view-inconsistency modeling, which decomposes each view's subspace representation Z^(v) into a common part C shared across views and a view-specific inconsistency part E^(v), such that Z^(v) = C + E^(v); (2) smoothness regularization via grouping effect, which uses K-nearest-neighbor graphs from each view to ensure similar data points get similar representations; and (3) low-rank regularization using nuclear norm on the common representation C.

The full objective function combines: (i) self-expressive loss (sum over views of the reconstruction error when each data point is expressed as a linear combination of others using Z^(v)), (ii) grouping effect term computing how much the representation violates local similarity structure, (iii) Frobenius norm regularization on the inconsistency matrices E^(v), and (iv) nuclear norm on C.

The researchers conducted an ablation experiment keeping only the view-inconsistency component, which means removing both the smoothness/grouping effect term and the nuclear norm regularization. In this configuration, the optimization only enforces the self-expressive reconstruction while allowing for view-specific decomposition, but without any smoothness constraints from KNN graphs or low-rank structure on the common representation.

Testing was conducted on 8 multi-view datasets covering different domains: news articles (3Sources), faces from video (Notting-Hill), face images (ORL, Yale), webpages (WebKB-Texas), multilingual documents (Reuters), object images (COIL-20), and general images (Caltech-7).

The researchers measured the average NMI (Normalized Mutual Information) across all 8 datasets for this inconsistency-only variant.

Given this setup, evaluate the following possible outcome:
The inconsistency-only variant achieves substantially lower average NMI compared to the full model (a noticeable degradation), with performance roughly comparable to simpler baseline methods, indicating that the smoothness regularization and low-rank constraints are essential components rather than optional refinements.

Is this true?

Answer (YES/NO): NO